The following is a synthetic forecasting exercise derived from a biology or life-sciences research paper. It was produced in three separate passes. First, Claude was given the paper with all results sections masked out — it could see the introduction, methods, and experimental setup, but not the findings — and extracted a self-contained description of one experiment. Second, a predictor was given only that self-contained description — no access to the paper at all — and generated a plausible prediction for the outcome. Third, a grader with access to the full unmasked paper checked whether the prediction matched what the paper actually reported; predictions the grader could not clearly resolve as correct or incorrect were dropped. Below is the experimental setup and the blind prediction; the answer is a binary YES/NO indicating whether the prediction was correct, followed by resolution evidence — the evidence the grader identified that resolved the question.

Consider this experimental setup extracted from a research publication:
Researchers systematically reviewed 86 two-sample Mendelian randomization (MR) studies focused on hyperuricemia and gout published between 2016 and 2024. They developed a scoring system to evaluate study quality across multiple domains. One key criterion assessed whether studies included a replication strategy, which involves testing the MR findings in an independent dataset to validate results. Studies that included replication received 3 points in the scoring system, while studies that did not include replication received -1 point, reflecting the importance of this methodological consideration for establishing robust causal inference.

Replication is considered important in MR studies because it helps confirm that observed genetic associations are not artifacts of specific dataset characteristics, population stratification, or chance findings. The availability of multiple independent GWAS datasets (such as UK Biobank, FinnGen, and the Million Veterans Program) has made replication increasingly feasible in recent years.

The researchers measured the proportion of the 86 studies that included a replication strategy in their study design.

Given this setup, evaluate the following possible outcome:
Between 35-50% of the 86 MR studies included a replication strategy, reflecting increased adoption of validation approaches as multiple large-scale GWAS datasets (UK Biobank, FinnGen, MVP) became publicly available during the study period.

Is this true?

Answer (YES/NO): NO